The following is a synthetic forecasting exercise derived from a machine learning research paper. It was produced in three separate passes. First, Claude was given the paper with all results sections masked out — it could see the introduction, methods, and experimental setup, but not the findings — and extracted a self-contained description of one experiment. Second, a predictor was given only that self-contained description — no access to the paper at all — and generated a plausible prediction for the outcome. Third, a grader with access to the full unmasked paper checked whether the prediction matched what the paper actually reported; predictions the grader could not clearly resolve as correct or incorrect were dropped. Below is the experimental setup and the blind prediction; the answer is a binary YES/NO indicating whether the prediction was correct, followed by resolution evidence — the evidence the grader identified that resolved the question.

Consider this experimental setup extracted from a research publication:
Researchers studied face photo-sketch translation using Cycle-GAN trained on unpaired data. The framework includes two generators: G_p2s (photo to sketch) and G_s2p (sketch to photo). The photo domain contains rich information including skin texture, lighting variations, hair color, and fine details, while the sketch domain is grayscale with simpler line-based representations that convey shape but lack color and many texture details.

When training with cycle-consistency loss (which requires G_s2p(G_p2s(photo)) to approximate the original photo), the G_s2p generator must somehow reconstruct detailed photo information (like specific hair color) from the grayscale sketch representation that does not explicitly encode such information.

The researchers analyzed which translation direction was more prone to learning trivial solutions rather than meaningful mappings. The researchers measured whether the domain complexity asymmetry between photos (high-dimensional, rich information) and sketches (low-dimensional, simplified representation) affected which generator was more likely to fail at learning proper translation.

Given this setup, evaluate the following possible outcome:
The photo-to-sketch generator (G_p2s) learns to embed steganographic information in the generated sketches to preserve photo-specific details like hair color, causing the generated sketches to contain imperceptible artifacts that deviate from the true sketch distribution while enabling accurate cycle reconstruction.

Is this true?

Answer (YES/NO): YES